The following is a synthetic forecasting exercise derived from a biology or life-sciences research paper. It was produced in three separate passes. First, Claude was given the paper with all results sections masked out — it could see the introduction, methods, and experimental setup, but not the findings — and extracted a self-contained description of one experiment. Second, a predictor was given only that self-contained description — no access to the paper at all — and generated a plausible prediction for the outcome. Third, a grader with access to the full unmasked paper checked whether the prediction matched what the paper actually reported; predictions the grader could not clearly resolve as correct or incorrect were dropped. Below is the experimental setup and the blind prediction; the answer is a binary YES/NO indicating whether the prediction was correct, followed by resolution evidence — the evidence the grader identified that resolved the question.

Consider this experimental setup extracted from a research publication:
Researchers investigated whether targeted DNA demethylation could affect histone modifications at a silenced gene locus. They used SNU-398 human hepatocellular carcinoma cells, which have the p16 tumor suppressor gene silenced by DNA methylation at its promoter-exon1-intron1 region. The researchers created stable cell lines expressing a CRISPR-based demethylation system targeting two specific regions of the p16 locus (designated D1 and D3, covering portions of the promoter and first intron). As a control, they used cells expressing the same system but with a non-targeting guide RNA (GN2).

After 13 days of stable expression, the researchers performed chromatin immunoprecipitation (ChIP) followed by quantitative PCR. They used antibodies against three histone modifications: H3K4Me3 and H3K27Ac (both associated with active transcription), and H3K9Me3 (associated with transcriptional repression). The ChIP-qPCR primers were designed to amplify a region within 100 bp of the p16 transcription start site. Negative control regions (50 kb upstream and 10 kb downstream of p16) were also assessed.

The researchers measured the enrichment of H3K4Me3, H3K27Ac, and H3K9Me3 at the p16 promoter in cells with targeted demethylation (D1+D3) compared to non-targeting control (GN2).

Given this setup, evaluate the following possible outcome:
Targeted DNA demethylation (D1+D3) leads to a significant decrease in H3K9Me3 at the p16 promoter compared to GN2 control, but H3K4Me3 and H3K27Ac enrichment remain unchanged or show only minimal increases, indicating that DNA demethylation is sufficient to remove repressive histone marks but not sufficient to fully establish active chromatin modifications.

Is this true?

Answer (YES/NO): NO